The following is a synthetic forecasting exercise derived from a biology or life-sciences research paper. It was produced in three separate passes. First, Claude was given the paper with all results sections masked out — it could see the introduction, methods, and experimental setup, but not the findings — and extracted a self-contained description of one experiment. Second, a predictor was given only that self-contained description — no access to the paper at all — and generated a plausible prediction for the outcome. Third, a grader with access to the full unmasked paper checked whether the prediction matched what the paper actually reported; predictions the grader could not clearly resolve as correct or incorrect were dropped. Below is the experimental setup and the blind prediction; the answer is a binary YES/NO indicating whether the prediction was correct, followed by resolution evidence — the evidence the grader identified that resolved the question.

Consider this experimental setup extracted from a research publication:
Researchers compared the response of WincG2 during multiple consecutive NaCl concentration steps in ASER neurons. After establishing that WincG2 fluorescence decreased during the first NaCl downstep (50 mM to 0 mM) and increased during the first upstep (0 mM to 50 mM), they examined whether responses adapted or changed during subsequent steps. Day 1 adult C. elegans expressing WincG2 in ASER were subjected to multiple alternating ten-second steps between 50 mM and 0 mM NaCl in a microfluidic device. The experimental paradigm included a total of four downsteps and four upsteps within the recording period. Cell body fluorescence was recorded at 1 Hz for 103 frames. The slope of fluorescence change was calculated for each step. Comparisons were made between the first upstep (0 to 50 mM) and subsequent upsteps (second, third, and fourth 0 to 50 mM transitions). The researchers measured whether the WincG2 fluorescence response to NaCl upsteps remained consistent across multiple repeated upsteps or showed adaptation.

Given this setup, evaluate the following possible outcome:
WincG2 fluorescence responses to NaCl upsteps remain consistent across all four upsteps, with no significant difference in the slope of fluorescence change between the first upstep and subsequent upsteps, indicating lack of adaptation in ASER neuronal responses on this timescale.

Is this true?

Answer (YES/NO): NO